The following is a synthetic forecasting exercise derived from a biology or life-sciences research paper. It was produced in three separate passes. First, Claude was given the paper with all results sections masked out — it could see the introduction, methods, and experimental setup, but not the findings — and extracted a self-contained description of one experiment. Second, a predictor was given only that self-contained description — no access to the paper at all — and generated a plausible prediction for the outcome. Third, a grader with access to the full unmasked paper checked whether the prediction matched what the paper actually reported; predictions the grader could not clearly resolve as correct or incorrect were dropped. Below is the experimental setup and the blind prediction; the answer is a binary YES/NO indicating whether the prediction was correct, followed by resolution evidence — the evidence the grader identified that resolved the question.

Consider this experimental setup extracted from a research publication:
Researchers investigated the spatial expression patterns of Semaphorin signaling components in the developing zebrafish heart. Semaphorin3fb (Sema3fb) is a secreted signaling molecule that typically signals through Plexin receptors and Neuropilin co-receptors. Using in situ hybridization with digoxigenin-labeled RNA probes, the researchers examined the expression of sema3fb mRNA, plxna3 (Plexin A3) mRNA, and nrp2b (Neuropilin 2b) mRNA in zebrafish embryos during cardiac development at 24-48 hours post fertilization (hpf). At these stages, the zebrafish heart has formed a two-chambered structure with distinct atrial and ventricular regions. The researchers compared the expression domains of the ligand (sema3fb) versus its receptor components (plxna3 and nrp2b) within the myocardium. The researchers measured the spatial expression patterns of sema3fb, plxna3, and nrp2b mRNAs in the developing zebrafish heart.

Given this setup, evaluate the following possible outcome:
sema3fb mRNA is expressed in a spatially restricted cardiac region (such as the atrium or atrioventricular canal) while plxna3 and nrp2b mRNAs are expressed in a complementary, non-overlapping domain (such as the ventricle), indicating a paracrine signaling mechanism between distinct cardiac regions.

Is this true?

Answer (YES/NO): NO